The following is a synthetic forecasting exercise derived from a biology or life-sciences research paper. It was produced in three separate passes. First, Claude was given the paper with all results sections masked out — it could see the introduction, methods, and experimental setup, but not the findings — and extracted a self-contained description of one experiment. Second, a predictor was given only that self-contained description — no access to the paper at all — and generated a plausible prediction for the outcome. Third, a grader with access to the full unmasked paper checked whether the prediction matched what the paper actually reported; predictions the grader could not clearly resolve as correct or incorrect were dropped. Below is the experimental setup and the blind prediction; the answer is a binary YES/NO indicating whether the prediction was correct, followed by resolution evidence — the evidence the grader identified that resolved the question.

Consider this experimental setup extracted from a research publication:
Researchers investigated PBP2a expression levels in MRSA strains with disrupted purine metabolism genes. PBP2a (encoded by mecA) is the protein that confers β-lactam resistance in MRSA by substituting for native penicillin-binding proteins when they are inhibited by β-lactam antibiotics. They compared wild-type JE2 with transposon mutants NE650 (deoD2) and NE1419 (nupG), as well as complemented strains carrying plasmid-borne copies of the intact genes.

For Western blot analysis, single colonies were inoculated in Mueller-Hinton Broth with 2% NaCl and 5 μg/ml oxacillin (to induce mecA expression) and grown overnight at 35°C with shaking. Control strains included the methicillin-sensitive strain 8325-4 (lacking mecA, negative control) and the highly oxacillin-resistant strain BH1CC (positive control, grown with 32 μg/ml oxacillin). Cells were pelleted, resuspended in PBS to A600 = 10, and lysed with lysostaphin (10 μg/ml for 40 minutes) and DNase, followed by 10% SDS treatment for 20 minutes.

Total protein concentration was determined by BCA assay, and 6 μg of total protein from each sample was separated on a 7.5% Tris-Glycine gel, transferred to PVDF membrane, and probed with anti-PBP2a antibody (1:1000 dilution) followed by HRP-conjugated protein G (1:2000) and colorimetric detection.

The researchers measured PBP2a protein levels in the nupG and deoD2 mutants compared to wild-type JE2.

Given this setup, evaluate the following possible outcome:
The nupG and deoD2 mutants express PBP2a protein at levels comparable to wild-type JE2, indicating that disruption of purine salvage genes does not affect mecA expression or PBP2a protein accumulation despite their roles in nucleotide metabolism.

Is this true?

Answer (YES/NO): YES